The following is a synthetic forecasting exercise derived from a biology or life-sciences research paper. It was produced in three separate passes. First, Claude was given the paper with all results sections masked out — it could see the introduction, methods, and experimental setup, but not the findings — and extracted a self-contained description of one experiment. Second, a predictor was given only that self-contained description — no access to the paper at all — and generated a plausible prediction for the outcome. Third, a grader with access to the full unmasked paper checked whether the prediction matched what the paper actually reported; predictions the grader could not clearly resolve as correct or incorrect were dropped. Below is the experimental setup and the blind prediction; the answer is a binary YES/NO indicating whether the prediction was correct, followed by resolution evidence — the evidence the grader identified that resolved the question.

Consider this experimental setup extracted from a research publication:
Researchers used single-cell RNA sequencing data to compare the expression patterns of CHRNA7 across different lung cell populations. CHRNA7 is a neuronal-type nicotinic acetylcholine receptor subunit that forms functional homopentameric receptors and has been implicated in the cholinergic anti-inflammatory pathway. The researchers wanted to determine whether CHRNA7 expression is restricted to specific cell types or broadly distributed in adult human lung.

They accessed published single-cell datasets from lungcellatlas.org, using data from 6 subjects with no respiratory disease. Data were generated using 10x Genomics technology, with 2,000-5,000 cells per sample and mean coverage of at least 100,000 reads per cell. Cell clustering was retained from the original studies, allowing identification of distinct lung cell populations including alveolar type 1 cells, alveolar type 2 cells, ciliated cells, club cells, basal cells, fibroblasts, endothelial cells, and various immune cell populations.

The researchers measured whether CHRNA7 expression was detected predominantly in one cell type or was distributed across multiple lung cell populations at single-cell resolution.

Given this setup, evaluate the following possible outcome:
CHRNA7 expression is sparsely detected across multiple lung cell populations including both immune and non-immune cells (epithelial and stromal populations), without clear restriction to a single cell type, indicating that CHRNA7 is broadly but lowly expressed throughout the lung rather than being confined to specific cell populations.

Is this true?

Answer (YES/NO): NO